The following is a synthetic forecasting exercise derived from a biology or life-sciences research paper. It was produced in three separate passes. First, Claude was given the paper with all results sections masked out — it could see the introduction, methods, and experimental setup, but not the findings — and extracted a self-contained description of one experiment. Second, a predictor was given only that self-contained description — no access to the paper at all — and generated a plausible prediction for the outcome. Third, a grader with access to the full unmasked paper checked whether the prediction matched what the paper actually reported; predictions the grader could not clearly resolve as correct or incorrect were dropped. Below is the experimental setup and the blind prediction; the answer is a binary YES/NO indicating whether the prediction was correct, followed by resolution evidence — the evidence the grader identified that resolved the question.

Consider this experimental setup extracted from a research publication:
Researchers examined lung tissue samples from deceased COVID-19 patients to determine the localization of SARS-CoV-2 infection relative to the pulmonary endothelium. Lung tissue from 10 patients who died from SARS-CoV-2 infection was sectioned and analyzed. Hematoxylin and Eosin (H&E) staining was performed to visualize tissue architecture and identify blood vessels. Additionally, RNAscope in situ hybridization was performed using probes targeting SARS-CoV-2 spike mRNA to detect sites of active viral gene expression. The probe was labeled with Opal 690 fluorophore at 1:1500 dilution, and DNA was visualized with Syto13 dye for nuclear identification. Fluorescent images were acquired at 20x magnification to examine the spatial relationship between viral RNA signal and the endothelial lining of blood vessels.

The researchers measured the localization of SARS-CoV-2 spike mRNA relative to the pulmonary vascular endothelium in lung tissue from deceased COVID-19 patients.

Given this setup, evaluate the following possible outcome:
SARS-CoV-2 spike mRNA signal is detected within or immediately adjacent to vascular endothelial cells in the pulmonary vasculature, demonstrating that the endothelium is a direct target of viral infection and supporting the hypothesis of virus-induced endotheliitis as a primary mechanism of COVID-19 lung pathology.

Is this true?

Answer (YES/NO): NO